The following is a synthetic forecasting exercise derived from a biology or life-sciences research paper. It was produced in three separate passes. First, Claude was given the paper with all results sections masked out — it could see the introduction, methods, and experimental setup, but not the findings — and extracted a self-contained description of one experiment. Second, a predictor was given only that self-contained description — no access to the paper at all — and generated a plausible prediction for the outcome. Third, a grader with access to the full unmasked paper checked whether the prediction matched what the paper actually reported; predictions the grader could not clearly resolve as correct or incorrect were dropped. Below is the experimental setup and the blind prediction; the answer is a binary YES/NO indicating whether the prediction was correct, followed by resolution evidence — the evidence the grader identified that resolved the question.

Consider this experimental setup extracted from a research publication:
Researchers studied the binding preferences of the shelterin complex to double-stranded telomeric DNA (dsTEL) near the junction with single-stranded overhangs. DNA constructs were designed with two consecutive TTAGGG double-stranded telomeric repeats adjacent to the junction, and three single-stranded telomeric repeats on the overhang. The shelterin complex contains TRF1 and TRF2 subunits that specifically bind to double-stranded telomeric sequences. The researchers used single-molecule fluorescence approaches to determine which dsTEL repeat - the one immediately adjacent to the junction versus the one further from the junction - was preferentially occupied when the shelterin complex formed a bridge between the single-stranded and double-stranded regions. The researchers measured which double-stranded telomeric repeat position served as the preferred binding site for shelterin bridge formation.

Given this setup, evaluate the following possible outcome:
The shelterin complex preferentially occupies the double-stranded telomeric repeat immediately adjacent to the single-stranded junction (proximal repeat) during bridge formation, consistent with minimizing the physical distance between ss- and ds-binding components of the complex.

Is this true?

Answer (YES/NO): YES